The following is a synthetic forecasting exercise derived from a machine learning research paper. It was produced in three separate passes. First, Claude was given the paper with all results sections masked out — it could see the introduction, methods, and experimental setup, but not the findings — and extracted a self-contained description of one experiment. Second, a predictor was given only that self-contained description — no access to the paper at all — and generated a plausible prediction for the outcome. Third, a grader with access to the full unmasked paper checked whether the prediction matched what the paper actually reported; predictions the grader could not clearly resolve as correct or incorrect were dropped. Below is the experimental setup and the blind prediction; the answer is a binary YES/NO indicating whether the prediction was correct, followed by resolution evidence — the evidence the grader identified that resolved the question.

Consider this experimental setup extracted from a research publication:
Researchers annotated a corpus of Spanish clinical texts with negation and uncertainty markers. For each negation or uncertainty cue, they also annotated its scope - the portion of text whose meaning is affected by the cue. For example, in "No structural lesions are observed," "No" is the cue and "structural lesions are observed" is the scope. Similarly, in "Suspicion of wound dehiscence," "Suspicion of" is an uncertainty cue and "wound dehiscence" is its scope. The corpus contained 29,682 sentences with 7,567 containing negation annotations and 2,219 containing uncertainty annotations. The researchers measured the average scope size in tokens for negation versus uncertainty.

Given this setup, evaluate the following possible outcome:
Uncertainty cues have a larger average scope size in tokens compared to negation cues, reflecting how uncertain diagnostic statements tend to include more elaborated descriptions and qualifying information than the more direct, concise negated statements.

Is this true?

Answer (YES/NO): YES